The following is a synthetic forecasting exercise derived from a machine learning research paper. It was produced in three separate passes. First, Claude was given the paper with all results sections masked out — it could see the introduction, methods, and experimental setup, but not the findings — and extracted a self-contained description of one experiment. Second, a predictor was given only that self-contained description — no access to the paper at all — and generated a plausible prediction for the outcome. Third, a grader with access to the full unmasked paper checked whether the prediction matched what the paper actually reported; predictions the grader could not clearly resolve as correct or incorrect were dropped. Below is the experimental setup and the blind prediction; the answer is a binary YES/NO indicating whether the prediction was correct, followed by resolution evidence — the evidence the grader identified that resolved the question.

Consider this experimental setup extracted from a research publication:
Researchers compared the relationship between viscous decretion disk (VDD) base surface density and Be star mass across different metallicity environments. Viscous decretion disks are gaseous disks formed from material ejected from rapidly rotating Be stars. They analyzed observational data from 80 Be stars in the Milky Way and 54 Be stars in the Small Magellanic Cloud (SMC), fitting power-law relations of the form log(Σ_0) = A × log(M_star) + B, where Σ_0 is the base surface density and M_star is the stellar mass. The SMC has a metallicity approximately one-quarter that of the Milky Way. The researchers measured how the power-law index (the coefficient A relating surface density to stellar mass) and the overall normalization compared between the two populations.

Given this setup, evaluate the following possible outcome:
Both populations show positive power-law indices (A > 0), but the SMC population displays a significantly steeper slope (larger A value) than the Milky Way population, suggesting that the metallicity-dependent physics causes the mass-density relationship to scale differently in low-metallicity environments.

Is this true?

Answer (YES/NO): NO